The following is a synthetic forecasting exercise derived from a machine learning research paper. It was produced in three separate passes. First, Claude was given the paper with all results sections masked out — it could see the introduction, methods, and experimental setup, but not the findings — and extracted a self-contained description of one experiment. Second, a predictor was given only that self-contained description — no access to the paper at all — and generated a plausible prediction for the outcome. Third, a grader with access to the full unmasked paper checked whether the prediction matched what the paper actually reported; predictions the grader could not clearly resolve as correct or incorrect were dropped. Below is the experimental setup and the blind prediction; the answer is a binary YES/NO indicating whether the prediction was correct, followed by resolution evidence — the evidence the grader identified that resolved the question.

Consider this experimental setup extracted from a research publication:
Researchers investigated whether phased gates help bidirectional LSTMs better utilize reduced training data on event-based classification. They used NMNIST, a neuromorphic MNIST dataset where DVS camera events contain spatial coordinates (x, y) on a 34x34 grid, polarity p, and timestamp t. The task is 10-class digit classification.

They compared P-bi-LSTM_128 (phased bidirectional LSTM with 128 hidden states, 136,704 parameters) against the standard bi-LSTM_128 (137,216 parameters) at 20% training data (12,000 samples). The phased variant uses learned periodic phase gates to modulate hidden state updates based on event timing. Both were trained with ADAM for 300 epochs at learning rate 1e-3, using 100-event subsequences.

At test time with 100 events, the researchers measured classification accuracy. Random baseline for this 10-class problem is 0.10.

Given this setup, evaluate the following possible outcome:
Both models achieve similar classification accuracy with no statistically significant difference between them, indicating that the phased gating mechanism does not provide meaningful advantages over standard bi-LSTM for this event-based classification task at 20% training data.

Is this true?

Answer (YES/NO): NO